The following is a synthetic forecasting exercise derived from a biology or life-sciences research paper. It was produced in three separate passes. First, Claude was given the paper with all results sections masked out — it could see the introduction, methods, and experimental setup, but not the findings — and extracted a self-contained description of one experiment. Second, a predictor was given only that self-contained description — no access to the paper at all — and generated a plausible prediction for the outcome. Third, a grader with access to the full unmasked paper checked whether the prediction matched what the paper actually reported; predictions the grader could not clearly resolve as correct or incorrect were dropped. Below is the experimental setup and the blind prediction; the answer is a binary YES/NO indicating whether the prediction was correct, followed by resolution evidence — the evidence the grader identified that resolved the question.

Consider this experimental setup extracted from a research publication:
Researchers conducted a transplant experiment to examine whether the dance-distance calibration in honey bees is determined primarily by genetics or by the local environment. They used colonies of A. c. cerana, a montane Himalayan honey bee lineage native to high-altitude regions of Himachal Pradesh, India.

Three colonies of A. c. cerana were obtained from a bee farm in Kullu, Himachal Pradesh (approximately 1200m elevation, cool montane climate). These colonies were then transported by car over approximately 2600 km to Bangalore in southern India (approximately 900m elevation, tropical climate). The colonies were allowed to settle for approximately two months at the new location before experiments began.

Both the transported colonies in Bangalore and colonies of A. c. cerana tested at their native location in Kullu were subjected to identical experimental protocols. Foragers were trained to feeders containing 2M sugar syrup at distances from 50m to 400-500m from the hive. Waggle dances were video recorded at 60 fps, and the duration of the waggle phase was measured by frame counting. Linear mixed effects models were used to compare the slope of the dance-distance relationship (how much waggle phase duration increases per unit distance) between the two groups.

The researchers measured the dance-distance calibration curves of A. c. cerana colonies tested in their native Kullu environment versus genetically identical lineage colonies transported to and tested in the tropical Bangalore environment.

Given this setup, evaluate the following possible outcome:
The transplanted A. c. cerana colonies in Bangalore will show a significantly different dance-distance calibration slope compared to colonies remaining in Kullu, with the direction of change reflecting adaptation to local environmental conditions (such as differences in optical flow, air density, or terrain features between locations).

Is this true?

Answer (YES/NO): YES